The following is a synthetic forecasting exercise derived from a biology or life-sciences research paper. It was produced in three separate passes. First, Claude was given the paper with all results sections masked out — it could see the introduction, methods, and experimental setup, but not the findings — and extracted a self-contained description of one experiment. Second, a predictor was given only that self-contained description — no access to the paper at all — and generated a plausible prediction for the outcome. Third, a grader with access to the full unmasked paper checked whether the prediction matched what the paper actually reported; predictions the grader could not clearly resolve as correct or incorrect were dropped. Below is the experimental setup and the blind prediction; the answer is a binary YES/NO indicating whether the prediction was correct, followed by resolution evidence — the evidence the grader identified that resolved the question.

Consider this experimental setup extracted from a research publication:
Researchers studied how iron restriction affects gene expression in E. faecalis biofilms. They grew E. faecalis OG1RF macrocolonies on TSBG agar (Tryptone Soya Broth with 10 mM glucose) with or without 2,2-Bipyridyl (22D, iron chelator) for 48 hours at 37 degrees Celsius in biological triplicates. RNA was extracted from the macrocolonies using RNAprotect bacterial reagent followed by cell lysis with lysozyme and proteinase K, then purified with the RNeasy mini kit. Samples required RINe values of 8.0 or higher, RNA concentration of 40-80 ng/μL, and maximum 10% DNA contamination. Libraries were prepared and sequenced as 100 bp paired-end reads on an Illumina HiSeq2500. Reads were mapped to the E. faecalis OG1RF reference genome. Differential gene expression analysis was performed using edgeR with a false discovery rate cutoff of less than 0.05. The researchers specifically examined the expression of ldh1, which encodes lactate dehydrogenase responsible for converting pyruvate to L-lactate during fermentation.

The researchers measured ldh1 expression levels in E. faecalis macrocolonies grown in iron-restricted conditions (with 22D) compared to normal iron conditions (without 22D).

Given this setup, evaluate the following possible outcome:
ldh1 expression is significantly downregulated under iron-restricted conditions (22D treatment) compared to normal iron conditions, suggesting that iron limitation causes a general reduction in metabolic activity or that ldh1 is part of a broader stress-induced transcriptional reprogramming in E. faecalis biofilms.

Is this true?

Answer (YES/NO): NO